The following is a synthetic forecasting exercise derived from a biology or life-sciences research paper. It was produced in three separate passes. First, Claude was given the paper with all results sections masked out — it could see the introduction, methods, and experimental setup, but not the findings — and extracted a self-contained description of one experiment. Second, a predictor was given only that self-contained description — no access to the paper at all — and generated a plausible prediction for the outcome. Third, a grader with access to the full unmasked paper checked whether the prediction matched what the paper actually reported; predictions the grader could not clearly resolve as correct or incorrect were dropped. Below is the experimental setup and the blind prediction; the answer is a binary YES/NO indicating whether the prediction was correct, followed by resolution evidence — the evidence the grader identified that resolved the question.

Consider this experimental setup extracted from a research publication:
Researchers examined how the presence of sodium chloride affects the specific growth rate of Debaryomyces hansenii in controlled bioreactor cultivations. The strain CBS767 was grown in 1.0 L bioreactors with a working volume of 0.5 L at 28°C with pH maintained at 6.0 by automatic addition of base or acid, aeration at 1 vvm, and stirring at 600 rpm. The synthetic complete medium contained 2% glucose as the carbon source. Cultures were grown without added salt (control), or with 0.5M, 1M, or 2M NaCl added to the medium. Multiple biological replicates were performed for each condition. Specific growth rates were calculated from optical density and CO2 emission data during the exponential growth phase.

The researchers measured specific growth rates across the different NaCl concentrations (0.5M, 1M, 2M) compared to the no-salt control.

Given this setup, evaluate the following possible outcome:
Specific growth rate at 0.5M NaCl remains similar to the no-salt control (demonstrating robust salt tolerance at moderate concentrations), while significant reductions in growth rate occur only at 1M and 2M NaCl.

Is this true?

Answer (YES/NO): NO